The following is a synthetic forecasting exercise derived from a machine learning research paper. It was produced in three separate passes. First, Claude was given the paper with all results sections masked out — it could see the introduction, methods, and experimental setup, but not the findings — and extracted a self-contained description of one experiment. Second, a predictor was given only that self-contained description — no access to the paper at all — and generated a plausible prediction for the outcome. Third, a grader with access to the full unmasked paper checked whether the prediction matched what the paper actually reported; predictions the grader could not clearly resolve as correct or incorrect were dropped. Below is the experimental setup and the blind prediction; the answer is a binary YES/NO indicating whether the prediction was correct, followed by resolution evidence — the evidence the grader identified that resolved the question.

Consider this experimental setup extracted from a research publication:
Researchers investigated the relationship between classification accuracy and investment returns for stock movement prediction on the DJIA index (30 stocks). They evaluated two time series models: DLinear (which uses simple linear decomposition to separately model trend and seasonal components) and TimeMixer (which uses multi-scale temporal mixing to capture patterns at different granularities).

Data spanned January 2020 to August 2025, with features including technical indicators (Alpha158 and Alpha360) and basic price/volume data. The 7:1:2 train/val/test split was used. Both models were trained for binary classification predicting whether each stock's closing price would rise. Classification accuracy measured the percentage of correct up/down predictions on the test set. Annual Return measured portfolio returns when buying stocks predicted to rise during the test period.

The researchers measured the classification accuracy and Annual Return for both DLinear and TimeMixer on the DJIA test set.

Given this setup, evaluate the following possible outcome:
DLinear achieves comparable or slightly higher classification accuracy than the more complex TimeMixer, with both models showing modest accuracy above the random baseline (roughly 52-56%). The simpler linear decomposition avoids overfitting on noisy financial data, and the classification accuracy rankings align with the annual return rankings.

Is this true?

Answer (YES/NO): NO